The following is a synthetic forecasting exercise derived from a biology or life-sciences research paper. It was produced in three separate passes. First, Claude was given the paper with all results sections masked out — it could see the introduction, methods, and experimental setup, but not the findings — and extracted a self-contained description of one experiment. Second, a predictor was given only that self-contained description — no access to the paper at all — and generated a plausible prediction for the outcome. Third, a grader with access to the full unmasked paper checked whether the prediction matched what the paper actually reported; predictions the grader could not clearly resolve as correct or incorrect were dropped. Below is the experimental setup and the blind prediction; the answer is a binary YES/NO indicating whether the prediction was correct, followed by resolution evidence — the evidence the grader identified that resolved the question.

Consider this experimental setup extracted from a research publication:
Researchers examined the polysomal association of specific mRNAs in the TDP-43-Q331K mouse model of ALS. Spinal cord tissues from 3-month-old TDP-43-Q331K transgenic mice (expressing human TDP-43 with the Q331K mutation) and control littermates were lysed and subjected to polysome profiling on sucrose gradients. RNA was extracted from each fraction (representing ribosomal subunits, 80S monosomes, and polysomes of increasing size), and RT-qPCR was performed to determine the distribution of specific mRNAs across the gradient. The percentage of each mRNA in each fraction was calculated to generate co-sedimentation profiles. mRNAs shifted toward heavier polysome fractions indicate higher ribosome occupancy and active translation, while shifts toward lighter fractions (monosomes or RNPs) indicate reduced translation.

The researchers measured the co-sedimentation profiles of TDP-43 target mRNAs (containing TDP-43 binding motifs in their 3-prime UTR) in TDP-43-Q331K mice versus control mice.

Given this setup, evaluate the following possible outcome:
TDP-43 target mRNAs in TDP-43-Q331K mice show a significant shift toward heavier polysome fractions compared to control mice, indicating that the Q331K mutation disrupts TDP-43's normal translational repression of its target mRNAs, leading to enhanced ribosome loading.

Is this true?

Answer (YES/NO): NO